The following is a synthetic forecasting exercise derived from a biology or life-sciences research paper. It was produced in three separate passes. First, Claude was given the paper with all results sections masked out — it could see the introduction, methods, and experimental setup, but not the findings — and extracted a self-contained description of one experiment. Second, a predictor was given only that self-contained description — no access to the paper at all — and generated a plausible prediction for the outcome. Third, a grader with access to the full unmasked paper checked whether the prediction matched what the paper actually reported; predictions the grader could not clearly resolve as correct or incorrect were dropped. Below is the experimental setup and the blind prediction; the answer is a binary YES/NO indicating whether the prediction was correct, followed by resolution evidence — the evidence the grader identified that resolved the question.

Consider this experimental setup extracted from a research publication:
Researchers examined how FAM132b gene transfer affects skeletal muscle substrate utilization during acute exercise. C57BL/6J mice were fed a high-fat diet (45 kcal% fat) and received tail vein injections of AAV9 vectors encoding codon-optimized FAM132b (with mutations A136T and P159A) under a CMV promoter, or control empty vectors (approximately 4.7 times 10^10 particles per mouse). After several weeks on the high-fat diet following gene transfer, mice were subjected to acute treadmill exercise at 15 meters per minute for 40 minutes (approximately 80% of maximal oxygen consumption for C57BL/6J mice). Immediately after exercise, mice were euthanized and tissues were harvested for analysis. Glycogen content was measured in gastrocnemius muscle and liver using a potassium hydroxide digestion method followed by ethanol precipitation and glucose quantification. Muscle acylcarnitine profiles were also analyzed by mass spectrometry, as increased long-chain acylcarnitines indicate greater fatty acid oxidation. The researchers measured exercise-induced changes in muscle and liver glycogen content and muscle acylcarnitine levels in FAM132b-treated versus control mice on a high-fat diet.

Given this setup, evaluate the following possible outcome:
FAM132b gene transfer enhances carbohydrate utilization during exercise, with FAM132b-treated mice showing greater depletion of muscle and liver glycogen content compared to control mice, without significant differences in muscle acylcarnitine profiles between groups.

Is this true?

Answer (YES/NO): NO